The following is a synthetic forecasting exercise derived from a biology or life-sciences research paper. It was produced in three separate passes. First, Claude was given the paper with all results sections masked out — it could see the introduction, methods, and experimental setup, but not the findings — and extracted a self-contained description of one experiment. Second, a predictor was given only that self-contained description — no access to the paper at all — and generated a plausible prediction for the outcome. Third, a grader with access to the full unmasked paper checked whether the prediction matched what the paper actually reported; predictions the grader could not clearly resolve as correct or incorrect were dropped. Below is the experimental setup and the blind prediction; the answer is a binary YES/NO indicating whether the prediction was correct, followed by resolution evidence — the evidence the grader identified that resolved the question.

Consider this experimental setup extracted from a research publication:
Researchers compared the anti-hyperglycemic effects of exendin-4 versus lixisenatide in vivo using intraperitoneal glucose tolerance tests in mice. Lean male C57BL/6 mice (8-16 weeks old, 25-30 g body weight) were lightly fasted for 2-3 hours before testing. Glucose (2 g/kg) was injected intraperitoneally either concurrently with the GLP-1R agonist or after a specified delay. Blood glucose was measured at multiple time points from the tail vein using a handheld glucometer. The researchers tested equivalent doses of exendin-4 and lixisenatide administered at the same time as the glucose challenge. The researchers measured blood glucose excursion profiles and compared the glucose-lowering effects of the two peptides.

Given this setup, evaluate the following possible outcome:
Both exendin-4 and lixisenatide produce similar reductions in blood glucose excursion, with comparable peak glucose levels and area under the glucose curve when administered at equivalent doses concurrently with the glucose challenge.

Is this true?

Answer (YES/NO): NO